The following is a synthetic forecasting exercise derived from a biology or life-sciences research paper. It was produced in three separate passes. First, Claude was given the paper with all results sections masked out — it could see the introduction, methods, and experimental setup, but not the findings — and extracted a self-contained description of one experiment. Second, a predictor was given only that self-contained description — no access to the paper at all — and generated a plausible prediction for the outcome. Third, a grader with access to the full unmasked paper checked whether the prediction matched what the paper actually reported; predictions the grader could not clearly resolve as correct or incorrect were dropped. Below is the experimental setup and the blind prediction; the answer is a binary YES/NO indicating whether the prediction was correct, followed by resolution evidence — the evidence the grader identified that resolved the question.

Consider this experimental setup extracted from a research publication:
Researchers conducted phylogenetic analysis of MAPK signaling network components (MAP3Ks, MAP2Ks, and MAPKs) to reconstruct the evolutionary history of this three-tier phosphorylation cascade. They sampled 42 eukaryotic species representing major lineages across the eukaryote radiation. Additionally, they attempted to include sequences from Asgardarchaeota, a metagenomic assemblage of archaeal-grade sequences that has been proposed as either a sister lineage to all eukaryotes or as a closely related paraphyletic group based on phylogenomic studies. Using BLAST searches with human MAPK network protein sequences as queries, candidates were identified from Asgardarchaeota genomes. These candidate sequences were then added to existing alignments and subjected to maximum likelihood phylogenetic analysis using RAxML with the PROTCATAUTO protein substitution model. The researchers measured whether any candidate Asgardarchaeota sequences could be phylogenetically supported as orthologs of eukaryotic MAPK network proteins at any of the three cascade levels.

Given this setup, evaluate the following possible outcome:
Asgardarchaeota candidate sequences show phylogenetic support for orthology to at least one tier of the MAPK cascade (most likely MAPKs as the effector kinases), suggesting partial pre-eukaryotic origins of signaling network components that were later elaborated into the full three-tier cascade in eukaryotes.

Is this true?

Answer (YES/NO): NO